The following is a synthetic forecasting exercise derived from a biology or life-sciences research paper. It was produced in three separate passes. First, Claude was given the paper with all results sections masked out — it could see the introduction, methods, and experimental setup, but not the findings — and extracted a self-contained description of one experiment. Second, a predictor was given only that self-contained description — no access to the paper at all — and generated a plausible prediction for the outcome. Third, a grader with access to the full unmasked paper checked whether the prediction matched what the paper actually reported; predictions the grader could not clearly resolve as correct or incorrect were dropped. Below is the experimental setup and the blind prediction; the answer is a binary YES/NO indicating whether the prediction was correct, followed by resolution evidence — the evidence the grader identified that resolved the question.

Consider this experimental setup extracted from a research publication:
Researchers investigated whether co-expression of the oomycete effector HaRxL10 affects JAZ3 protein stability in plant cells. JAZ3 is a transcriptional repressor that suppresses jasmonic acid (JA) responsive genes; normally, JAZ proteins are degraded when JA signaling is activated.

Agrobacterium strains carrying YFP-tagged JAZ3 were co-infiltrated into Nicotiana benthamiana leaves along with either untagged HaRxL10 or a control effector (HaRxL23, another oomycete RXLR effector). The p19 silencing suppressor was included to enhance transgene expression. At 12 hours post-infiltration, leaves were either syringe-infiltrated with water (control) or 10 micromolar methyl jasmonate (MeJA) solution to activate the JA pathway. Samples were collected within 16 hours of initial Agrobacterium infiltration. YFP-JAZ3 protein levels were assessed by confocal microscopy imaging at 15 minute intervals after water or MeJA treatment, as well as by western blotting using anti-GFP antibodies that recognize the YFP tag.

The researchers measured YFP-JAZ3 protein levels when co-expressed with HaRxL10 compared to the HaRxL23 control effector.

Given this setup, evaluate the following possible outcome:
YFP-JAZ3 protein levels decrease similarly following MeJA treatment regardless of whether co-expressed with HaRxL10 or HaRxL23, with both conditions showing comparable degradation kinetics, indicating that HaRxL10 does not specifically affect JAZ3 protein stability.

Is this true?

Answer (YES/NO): NO